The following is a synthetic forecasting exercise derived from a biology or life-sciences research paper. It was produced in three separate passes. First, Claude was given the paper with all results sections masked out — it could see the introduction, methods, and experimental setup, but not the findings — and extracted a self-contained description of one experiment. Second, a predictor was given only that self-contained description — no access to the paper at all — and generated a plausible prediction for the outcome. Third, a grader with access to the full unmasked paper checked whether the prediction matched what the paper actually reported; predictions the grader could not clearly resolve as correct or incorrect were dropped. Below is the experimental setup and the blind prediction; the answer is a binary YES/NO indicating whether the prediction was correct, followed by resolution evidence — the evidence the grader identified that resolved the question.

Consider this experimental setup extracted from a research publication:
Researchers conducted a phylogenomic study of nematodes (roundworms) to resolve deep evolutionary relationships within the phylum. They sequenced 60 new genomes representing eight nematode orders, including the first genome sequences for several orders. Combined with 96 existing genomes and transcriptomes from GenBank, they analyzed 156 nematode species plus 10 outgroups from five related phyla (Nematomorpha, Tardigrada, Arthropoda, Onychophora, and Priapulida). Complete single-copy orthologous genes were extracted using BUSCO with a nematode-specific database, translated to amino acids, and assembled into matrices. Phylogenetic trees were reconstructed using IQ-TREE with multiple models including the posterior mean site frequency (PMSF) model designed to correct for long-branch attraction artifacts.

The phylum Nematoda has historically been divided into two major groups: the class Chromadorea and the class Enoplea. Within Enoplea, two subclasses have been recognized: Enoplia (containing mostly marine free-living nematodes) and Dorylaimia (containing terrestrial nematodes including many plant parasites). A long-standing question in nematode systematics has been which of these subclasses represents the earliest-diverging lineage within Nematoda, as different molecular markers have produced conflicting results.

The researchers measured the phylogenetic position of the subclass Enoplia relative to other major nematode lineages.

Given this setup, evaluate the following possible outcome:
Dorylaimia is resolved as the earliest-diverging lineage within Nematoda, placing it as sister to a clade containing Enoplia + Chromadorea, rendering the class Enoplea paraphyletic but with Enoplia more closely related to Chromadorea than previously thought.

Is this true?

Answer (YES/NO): NO